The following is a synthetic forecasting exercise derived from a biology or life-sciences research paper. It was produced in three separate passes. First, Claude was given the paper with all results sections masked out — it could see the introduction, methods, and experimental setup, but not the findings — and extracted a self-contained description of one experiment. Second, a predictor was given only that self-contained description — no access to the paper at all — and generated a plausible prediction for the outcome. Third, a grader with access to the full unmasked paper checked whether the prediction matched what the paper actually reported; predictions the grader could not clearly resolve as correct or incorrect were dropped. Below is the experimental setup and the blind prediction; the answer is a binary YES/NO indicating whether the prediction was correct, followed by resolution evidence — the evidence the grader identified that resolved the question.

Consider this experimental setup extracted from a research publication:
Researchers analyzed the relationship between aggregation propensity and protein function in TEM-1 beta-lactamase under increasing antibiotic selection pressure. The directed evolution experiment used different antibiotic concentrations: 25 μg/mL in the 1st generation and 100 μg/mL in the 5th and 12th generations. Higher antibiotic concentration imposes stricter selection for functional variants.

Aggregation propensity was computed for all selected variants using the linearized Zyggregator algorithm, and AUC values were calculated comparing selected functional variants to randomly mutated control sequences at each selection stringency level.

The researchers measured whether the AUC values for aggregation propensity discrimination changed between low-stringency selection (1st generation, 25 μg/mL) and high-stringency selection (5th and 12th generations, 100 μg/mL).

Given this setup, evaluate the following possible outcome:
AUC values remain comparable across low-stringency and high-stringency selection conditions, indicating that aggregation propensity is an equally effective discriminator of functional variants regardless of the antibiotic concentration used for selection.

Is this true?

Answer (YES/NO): NO